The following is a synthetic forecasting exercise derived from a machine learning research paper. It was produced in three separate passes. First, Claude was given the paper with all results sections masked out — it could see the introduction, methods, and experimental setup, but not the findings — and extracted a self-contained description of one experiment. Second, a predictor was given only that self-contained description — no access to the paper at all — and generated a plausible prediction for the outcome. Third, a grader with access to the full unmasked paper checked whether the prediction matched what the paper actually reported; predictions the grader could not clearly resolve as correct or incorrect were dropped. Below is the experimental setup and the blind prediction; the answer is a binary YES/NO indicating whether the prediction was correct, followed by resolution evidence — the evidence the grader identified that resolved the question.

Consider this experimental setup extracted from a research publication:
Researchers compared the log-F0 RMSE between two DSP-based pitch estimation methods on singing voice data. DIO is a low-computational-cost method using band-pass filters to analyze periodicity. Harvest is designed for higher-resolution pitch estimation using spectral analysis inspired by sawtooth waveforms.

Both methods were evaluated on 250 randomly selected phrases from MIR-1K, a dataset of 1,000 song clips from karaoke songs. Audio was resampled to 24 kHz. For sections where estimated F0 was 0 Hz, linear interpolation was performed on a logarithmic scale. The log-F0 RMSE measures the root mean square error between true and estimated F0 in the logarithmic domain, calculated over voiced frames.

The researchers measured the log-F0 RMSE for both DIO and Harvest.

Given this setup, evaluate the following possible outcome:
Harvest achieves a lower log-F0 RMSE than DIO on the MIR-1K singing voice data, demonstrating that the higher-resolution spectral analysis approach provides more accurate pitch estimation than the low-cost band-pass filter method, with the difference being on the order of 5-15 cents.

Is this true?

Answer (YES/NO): NO